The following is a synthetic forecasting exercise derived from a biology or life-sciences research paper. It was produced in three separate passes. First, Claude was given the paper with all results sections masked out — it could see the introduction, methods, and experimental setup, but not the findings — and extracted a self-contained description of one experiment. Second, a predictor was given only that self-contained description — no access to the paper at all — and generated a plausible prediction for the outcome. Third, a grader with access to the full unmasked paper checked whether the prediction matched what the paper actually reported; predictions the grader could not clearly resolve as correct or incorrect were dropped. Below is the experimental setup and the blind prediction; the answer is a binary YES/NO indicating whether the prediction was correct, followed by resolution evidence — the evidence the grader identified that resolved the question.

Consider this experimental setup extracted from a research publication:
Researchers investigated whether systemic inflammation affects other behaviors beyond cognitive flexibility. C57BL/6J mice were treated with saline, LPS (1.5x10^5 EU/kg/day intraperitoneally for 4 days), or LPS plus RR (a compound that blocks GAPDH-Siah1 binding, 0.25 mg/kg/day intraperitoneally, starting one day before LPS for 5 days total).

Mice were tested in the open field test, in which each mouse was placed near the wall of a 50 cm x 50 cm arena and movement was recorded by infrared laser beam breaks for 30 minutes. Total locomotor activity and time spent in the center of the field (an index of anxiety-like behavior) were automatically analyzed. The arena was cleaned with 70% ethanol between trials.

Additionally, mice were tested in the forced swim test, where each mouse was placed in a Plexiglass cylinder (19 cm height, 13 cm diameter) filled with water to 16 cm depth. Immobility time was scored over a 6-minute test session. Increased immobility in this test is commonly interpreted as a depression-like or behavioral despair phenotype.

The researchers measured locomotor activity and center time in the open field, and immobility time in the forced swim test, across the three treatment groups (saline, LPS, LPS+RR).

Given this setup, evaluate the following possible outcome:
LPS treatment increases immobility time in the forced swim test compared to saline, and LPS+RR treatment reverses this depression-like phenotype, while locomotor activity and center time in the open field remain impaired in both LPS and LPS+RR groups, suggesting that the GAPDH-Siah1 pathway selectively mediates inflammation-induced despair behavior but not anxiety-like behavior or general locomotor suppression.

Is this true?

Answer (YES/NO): NO